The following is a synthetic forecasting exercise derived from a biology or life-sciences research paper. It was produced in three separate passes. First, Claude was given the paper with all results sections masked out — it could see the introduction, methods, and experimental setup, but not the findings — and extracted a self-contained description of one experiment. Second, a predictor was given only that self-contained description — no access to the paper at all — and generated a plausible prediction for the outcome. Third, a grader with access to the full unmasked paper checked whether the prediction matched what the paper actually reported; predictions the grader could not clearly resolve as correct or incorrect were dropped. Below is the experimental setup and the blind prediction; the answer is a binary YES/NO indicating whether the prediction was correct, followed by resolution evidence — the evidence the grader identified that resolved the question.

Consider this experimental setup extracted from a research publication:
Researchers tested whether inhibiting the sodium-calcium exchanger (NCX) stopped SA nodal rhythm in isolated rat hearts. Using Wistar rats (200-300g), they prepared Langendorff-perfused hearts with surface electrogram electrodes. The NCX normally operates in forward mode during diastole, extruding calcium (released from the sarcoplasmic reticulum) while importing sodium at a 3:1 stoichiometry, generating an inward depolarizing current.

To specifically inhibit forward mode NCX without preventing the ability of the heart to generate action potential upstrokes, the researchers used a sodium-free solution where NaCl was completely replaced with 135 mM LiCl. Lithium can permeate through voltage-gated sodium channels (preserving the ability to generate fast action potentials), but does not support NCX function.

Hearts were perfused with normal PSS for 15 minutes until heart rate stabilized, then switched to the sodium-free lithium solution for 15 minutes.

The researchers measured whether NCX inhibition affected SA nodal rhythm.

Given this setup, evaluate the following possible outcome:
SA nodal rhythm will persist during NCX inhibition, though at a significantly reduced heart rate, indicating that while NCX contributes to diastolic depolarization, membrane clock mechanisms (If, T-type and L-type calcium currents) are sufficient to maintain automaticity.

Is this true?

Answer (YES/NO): NO